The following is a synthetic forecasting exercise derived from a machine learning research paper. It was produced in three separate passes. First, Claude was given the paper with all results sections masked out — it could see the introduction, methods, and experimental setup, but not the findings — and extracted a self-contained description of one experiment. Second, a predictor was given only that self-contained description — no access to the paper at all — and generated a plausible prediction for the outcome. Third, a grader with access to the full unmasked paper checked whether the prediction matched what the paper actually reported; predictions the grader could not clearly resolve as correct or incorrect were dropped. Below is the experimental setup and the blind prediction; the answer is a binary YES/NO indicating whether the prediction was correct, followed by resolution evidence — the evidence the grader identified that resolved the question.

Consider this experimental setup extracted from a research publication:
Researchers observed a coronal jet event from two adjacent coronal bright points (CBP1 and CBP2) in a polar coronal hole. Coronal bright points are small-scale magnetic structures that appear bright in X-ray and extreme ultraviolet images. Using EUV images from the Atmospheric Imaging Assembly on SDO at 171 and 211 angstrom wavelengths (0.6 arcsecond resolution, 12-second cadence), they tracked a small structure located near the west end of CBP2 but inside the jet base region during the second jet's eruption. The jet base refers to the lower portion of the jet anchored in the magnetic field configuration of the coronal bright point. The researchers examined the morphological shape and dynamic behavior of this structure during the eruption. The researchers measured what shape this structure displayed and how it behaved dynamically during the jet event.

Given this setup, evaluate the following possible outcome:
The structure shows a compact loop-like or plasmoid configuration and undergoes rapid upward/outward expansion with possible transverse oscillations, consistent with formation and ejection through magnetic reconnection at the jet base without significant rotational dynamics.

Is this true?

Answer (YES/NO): NO